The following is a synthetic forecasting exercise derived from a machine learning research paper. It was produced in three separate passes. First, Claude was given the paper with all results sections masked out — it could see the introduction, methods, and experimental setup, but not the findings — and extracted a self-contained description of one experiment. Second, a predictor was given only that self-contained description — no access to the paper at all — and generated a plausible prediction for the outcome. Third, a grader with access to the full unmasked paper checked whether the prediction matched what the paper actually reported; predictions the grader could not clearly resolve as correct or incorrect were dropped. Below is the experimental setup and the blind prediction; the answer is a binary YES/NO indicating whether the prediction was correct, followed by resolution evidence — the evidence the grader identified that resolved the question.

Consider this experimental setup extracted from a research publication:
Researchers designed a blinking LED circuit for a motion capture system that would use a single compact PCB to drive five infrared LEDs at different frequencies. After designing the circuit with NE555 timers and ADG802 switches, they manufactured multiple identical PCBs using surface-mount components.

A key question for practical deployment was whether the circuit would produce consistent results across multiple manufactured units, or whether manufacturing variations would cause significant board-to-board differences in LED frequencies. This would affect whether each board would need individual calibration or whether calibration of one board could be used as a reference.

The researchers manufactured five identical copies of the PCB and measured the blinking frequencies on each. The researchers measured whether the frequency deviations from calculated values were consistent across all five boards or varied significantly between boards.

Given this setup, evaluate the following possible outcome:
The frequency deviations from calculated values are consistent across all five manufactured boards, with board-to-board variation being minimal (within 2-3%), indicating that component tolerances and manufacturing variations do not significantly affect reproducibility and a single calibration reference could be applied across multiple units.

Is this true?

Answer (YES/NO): NO